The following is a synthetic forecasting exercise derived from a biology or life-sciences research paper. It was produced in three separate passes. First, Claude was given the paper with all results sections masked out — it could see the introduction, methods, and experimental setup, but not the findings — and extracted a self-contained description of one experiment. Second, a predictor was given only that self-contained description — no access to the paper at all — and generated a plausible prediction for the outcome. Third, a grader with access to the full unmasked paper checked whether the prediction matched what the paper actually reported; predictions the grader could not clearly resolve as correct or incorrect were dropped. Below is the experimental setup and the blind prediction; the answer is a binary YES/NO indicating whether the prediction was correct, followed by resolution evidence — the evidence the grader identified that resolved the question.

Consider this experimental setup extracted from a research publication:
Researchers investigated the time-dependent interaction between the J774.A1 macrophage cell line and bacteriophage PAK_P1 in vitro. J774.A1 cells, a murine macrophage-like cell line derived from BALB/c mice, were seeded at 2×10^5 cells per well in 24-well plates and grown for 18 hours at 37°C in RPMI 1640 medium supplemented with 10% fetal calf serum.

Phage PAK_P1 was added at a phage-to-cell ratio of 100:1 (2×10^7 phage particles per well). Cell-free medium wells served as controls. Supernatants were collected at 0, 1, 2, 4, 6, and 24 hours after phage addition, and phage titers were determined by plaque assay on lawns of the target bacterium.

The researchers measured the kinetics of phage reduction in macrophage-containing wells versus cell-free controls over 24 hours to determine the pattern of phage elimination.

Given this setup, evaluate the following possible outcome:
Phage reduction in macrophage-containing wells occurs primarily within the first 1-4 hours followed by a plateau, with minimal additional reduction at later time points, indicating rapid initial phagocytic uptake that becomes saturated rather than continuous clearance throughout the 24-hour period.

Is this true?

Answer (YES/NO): NO